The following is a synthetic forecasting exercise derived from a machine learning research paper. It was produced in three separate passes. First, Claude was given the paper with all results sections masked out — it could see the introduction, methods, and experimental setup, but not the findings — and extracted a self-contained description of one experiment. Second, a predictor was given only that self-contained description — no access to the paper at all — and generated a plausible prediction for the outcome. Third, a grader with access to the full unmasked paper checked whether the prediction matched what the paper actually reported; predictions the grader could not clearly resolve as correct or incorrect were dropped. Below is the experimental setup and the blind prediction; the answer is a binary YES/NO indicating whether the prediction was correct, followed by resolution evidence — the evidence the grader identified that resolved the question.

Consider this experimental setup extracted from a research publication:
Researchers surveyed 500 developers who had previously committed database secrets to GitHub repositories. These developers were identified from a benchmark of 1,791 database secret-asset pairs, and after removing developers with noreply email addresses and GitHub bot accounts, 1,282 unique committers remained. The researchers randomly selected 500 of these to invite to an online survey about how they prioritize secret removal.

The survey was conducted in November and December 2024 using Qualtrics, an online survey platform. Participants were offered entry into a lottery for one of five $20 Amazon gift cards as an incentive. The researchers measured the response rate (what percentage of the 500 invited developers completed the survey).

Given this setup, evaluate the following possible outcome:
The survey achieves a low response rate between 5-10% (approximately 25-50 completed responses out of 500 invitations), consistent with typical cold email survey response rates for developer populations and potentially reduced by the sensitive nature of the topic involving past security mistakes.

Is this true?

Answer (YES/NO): NO